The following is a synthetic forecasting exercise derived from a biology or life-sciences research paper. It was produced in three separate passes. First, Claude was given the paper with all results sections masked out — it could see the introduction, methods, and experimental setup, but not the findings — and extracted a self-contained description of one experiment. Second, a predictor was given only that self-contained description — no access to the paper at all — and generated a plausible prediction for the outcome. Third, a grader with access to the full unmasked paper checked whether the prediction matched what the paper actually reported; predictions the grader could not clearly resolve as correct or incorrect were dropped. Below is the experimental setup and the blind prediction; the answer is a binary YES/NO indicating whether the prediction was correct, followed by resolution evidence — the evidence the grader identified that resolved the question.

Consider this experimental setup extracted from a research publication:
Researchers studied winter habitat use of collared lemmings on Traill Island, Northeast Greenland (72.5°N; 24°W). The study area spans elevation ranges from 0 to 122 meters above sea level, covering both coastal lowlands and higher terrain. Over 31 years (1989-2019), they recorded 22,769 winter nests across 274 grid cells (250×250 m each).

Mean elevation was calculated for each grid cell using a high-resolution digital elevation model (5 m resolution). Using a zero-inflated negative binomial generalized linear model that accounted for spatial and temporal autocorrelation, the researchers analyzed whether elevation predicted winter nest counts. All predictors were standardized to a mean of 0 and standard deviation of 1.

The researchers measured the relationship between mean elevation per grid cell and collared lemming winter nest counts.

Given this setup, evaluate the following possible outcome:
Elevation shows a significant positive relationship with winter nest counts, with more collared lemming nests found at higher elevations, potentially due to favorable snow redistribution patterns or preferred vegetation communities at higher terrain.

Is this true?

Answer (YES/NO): NO